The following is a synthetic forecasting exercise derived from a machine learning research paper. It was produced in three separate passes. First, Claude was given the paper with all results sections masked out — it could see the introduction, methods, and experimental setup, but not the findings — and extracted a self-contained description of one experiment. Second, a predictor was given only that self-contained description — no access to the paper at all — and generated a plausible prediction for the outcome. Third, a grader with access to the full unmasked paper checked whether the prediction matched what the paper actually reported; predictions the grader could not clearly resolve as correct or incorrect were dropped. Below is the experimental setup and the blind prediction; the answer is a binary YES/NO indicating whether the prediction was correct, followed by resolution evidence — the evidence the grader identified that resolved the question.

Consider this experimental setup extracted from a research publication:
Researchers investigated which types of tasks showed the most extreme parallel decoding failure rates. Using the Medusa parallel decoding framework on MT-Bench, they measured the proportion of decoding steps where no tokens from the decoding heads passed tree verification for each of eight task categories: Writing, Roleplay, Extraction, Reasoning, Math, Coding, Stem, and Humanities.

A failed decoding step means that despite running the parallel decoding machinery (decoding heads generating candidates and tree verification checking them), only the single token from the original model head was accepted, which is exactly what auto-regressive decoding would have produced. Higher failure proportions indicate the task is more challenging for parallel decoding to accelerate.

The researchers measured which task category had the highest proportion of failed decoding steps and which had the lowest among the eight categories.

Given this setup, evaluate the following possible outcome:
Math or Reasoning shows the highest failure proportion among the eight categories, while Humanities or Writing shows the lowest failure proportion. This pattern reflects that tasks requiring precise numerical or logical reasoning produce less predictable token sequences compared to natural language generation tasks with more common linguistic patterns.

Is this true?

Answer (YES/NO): NO